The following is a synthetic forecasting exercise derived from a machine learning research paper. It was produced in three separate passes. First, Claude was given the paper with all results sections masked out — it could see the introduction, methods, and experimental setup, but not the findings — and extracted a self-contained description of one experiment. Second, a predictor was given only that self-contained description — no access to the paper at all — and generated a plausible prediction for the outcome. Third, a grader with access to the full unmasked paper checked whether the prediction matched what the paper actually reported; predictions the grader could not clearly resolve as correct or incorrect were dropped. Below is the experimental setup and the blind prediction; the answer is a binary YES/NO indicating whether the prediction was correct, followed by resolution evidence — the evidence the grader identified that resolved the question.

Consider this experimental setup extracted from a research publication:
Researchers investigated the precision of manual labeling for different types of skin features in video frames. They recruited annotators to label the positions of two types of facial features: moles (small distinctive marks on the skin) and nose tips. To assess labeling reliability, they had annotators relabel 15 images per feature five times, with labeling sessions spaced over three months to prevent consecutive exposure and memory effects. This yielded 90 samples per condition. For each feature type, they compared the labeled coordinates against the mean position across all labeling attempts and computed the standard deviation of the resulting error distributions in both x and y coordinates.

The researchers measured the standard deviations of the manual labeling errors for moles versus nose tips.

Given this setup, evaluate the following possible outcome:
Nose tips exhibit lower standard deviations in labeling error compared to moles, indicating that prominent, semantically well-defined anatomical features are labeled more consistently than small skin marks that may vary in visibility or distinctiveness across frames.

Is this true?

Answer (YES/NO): NO